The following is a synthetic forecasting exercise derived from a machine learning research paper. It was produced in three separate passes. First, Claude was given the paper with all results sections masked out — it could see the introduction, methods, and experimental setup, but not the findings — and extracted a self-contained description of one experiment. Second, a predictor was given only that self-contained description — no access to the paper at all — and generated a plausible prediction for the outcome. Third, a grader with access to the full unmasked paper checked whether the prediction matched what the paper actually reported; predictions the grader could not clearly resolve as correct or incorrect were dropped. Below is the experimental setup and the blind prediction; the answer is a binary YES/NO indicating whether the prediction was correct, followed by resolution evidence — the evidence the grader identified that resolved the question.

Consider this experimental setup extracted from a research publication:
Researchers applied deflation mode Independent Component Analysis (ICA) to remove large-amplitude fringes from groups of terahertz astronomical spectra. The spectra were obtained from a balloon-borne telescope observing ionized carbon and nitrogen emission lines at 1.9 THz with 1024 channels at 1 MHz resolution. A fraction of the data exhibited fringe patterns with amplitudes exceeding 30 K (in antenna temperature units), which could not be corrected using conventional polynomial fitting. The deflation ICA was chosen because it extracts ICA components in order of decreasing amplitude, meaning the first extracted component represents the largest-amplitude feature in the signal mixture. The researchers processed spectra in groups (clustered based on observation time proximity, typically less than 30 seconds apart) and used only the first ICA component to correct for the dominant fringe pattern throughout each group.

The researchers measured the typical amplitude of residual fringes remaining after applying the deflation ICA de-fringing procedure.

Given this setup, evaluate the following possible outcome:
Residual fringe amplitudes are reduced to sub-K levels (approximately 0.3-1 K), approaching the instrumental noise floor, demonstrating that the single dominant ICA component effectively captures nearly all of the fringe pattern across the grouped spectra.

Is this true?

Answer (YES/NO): NO